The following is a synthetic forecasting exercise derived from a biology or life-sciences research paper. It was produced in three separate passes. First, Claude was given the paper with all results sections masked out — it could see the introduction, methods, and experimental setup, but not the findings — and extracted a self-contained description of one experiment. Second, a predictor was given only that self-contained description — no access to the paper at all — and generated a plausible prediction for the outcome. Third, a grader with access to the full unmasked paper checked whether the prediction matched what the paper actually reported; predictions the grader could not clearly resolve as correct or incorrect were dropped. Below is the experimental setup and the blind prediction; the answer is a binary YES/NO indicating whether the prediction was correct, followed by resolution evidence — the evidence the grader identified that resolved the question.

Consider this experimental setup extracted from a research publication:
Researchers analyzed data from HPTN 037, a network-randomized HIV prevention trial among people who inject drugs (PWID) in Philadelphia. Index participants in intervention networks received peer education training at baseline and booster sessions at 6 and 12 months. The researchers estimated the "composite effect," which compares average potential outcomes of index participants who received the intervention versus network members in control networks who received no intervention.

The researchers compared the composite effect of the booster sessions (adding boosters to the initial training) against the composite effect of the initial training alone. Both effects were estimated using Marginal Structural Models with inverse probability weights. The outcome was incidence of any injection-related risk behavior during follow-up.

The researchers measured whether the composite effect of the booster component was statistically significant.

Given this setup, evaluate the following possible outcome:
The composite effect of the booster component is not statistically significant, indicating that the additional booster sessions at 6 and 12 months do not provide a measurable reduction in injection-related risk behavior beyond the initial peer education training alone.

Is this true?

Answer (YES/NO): NO